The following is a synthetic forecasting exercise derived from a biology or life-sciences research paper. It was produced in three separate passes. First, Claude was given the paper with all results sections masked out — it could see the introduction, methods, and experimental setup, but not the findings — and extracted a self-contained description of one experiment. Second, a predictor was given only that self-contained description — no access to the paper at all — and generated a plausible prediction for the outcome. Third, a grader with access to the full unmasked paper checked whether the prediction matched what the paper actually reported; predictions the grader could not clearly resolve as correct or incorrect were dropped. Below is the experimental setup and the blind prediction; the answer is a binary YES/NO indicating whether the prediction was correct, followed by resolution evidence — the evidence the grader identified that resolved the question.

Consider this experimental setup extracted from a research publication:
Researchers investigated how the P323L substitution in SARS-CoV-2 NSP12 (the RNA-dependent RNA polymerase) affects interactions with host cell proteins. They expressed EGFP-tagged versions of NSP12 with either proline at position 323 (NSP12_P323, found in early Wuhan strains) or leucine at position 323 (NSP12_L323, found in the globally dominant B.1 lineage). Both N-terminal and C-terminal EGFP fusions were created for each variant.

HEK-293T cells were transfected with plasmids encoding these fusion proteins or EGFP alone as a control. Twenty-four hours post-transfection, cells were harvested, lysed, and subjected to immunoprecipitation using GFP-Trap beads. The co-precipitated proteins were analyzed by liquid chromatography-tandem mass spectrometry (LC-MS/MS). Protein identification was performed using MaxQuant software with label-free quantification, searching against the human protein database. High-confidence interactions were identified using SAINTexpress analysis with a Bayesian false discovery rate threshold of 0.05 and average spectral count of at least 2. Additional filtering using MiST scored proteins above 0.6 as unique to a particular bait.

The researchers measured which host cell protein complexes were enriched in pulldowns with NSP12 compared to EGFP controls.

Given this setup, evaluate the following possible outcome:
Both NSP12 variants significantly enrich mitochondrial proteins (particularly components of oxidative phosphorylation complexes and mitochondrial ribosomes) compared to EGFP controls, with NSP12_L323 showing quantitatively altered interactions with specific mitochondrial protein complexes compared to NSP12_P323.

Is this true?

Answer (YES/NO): NO